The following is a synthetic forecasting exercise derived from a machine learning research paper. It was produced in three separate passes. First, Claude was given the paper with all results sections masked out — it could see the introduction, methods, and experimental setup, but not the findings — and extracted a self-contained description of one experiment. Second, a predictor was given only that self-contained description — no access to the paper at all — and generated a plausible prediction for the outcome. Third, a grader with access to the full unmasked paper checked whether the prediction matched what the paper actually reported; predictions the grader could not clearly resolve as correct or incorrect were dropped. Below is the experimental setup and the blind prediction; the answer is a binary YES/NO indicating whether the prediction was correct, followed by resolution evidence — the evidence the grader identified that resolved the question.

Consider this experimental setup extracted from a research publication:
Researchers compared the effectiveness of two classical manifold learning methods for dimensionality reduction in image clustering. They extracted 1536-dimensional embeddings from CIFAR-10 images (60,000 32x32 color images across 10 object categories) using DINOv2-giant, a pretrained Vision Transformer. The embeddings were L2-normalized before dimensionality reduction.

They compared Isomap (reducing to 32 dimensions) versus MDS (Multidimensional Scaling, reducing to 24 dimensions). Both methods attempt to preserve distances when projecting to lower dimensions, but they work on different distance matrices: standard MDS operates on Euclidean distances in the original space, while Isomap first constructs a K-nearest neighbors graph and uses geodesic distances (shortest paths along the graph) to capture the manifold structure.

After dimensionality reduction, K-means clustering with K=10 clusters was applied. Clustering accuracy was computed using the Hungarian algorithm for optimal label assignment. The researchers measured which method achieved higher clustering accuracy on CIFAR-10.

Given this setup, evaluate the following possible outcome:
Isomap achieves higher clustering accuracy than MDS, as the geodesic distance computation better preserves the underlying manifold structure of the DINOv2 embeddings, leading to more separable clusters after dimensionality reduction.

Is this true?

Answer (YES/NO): NO